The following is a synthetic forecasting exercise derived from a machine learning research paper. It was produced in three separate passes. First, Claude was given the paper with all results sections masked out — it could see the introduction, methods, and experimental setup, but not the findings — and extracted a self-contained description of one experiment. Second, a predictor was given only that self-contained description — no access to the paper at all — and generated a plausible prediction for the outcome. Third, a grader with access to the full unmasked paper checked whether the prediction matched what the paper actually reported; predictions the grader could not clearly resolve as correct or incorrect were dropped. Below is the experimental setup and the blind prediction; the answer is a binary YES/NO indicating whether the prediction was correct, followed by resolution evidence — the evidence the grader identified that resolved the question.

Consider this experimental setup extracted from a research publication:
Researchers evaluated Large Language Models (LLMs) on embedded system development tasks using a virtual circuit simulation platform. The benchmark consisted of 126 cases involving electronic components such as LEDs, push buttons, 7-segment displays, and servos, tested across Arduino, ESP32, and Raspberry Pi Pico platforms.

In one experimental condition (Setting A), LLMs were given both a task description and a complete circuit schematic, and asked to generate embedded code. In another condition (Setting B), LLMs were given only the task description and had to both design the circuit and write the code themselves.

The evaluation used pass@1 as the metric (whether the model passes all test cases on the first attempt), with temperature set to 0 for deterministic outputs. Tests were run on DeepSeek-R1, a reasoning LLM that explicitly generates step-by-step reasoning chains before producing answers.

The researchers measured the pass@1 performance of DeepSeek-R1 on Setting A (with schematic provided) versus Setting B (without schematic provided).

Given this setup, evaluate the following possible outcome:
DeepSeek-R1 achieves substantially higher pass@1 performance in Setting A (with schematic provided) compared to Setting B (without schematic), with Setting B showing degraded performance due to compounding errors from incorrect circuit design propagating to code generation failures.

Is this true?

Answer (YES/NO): NO